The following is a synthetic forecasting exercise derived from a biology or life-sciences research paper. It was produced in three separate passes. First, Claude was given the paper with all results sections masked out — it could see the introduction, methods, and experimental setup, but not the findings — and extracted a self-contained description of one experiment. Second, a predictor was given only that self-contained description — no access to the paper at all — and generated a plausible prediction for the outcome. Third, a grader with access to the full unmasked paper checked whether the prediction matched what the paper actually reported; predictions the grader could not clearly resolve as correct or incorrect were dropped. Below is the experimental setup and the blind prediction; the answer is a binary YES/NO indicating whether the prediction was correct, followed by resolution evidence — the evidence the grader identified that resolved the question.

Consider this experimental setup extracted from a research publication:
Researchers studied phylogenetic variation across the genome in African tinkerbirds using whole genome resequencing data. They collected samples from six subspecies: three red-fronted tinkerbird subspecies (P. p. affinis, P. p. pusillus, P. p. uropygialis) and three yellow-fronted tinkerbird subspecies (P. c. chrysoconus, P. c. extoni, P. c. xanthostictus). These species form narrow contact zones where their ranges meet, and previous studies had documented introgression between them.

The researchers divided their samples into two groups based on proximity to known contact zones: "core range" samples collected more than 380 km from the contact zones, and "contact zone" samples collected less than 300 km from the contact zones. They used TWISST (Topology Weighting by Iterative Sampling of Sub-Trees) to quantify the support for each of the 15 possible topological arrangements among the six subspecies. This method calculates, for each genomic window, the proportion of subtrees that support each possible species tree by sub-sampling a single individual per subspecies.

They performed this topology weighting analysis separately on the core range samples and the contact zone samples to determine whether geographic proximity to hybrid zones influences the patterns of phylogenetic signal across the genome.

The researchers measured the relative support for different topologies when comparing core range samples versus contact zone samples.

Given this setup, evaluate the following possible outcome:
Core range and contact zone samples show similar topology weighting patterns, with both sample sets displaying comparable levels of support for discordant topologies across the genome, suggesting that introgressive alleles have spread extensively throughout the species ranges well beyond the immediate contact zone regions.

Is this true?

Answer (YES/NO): NO